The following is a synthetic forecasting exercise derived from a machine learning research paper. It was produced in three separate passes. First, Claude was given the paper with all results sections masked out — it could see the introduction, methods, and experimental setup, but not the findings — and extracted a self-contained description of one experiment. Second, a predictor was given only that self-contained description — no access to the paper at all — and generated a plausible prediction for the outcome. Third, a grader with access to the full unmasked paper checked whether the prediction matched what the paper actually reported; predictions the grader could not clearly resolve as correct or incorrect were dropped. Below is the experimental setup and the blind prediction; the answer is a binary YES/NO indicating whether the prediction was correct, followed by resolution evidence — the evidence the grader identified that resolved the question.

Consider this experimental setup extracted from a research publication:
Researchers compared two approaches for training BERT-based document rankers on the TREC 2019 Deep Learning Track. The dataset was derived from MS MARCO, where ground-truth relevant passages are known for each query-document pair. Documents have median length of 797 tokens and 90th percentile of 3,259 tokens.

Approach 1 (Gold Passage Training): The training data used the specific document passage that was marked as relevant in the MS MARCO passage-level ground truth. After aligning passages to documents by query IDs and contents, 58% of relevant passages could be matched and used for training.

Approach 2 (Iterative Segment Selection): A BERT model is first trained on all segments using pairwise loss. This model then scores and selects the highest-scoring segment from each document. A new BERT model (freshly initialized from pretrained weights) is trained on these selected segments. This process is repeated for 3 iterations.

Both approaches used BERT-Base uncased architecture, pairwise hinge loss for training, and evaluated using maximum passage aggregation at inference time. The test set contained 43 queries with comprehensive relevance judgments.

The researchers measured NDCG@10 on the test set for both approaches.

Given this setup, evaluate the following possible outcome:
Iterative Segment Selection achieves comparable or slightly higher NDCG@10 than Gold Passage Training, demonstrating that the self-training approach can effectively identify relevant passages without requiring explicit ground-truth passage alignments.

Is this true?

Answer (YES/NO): YES